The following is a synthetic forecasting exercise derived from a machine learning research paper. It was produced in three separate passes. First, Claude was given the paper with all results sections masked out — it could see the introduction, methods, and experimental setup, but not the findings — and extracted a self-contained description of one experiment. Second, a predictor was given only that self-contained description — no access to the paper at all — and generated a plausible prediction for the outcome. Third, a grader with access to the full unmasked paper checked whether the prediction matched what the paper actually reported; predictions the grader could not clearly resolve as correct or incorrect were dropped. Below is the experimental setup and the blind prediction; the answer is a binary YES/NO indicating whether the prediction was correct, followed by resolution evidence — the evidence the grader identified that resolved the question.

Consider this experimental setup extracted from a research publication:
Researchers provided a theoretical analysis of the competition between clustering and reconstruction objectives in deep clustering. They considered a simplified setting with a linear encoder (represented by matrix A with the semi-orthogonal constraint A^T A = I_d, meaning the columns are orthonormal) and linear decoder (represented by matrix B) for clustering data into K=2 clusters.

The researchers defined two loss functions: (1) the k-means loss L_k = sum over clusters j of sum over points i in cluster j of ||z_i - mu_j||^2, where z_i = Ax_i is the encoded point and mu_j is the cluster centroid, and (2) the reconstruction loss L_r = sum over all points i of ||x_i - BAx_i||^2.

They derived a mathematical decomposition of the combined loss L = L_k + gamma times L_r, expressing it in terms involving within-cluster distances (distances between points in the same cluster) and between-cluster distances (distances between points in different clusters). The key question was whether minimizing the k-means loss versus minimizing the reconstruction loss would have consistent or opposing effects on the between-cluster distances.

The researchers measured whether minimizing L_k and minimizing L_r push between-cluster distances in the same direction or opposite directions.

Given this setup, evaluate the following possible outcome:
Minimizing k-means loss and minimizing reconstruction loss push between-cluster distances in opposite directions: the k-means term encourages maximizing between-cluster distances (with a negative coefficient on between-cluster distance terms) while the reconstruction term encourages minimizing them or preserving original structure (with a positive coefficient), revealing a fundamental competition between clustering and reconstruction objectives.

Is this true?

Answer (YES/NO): YES